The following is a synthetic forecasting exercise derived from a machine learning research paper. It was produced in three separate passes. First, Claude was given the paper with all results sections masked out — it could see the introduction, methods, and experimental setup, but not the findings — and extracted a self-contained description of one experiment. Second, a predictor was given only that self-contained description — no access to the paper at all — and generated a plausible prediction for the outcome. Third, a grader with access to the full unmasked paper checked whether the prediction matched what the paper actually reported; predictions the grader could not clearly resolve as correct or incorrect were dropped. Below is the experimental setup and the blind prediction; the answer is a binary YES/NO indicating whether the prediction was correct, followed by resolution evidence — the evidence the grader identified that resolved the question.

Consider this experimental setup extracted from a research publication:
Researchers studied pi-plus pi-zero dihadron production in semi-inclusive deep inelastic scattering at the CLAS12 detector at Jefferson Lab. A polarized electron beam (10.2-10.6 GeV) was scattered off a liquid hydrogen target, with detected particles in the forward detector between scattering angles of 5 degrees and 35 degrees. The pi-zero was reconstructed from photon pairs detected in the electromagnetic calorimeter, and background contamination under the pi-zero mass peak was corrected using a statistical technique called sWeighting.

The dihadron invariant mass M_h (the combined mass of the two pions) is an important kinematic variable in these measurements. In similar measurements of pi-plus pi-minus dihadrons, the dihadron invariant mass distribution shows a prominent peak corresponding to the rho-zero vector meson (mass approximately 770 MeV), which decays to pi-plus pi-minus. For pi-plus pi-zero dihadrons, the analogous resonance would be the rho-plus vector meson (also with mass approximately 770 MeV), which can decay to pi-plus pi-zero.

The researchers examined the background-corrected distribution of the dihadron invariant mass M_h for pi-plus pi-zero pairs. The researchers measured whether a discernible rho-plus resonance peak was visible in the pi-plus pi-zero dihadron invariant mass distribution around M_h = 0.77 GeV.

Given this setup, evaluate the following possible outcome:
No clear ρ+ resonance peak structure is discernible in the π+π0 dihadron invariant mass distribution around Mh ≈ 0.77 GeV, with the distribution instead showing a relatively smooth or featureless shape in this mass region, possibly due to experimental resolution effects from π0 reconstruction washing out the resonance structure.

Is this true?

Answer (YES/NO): NO